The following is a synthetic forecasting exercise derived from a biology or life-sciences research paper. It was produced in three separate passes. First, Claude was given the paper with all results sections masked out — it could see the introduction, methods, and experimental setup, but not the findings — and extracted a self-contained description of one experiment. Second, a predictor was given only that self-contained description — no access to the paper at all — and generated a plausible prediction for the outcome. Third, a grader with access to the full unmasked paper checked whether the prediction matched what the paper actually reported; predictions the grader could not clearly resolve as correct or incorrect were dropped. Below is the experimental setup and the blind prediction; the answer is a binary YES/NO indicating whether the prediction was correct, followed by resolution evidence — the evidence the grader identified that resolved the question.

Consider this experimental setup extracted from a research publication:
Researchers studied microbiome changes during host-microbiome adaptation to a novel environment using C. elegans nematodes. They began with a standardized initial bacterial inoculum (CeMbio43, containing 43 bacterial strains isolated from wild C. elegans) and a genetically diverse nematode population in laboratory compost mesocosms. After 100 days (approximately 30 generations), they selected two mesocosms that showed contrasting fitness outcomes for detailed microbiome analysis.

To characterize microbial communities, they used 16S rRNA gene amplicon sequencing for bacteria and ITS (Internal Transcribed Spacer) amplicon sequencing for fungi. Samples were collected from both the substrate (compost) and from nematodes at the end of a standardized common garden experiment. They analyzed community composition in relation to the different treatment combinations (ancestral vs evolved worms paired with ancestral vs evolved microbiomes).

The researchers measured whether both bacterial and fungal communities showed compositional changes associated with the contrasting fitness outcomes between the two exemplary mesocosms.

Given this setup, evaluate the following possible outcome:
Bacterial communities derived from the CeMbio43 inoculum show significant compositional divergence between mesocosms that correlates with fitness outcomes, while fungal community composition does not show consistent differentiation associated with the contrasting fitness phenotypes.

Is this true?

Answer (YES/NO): NO